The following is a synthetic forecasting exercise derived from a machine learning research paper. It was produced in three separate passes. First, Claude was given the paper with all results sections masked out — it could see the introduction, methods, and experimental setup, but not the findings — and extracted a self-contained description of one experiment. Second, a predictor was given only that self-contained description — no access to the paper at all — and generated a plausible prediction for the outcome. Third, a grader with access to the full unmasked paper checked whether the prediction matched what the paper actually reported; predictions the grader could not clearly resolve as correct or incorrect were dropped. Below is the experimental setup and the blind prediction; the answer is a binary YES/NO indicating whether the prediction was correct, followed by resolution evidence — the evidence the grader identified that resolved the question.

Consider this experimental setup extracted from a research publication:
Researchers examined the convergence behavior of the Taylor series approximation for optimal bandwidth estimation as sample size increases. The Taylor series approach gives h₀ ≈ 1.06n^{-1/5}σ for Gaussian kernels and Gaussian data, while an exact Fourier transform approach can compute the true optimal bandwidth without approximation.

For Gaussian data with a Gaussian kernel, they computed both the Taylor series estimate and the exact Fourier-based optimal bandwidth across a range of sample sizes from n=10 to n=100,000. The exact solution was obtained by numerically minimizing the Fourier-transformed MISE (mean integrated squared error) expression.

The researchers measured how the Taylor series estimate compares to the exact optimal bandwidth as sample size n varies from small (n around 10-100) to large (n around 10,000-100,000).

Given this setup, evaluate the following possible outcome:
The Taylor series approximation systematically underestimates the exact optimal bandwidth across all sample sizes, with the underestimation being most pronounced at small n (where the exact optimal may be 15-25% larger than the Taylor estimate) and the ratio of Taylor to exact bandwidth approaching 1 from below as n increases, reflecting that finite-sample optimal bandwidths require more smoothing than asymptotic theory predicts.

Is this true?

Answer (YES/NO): NO